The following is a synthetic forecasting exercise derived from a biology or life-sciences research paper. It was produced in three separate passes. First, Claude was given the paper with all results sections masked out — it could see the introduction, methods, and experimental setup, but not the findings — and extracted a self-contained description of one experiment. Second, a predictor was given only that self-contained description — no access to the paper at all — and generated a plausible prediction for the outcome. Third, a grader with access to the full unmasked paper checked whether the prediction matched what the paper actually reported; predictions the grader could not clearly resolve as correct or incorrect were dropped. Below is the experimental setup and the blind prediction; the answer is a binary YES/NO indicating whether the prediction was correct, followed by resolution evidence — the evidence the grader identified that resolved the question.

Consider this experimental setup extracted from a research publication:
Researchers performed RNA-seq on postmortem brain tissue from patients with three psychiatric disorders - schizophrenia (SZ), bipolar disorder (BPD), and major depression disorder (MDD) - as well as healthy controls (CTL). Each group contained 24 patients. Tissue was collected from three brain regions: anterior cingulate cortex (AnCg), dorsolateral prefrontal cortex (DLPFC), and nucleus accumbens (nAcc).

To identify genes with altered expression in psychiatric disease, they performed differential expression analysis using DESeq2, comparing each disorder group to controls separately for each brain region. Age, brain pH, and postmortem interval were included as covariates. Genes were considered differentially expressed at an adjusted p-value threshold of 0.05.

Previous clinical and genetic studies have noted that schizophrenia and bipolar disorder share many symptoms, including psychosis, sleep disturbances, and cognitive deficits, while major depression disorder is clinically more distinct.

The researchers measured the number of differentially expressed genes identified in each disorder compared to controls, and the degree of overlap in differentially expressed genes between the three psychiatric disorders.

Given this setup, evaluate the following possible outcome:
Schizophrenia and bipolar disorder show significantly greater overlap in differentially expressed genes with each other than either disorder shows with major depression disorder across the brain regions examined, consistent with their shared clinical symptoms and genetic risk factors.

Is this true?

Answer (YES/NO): YES